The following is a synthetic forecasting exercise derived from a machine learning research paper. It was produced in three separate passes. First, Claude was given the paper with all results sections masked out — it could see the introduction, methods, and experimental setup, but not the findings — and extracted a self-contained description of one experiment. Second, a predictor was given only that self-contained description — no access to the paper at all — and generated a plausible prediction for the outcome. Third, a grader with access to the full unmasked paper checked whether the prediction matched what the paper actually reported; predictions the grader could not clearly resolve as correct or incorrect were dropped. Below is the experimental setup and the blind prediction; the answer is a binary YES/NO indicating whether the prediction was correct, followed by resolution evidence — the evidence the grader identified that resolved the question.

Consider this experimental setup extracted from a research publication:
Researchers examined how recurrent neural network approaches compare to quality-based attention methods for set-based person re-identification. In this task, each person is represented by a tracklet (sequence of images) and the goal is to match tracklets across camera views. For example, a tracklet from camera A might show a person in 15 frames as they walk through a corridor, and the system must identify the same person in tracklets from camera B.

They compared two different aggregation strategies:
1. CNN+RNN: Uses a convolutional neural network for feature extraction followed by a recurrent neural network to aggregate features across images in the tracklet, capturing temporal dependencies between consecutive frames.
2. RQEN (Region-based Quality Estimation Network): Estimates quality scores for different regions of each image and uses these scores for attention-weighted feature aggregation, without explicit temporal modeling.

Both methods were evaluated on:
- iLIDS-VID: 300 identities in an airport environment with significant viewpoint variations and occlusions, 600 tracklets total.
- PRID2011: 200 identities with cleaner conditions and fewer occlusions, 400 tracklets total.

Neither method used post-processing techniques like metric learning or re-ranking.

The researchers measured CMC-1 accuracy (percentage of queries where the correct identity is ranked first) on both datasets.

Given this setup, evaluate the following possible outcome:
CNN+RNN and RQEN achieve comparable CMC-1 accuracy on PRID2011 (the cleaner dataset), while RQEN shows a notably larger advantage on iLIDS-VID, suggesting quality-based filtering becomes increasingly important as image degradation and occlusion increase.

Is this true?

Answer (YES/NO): NO